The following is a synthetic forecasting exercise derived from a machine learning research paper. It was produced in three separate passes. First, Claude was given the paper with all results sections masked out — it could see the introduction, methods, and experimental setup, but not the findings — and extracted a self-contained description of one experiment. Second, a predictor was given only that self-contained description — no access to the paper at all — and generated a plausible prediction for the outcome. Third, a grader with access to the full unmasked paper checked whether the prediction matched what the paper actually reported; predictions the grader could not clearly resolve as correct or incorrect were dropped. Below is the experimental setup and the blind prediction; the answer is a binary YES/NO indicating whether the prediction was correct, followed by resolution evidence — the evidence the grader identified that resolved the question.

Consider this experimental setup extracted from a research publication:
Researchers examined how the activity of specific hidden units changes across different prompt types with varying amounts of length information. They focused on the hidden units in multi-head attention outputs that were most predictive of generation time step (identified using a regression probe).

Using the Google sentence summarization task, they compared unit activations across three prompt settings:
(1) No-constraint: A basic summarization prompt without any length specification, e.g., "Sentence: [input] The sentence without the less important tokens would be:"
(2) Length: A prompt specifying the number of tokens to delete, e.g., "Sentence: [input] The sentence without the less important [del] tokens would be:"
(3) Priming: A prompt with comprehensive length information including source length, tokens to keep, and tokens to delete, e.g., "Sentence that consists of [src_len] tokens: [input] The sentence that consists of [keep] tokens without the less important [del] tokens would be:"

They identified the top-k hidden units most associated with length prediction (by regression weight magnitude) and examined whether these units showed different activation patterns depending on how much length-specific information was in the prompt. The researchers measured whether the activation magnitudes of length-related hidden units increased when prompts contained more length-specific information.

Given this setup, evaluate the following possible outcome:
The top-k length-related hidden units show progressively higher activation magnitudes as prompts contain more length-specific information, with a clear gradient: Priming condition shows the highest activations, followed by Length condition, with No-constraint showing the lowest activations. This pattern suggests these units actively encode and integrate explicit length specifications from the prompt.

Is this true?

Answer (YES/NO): NO